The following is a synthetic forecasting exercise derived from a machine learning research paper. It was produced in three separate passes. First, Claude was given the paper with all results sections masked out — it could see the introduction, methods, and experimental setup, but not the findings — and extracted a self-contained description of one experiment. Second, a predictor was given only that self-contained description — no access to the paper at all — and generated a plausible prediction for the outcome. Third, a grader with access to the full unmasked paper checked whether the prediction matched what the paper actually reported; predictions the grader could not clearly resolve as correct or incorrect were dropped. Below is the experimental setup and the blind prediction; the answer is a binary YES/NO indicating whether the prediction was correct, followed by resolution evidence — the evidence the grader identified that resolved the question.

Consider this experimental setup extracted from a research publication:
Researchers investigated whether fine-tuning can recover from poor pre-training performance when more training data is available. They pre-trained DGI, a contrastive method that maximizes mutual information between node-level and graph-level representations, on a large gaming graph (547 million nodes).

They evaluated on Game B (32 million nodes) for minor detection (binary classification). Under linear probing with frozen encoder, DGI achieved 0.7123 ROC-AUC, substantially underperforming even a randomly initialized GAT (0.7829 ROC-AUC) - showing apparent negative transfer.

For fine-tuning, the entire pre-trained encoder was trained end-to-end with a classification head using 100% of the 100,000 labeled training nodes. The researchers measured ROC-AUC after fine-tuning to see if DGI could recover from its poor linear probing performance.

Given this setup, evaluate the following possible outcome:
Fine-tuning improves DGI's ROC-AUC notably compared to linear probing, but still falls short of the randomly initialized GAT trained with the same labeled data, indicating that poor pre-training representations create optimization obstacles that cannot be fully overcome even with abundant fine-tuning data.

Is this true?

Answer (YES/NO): YES